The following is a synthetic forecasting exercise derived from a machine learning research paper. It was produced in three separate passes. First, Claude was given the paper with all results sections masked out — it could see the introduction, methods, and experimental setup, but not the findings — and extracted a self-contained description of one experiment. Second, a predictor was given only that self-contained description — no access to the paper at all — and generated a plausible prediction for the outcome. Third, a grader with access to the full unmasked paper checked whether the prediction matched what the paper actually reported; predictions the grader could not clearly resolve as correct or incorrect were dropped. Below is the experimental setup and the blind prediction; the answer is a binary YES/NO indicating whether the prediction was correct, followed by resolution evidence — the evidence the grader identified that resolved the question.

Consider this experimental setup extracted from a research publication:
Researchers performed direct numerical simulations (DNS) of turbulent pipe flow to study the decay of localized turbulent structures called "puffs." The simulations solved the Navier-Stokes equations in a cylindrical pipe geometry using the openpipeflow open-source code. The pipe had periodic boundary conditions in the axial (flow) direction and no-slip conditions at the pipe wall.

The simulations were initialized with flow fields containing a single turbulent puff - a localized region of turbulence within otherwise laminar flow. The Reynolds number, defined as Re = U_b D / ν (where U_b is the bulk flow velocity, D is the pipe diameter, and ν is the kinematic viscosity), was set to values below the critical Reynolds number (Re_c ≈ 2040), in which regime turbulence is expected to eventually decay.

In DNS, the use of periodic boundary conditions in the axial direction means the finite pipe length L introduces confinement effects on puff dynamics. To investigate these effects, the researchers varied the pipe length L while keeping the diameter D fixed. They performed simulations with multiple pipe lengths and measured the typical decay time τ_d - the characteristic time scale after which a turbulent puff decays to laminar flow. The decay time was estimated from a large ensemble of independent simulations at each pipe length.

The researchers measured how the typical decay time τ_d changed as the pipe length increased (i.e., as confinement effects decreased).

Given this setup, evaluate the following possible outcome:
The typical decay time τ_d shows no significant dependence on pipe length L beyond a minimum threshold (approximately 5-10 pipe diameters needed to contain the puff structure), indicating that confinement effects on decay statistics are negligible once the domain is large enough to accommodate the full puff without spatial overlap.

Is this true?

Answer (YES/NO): NO